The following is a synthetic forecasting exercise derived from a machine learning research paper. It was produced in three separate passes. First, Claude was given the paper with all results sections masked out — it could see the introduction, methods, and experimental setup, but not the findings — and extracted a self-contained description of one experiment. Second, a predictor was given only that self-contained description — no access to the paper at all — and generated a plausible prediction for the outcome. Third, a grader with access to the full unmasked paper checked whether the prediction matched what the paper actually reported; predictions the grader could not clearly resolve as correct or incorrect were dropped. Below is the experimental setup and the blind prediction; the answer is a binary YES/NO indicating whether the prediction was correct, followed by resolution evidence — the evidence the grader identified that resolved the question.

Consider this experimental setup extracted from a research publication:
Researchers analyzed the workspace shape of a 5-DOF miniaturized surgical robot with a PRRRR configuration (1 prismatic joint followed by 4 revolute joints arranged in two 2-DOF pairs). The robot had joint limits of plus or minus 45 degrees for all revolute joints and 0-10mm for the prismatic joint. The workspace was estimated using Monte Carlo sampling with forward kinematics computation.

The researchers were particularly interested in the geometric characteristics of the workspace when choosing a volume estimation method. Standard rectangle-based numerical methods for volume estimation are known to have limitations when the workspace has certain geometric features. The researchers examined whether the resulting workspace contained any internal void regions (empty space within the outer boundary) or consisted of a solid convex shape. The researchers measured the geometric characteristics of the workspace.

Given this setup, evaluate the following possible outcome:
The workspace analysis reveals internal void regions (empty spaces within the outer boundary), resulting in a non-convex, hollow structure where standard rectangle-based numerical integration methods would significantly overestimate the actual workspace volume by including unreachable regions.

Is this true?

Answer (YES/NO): NO